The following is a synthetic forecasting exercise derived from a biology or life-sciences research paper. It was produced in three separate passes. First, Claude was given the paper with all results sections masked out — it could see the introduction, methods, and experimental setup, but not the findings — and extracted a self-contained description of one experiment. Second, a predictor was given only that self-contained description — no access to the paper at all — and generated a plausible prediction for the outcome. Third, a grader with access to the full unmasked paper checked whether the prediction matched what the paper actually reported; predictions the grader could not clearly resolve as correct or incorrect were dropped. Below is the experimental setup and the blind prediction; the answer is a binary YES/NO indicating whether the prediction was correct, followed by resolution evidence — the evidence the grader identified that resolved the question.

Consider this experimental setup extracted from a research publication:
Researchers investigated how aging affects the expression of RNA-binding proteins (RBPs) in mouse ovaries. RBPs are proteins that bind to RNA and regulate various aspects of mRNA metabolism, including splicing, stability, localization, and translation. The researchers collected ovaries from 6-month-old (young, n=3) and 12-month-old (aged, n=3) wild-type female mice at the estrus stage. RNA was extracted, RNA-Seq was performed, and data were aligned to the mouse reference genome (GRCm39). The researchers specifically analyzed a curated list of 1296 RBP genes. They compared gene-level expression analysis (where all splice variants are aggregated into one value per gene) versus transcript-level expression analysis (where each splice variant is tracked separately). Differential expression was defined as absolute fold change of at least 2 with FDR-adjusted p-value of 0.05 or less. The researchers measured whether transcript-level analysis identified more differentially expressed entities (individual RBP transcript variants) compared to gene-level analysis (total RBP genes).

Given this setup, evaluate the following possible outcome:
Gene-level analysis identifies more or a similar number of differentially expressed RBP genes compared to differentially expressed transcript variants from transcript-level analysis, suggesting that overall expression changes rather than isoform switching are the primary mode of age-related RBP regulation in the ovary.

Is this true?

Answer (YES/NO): NO